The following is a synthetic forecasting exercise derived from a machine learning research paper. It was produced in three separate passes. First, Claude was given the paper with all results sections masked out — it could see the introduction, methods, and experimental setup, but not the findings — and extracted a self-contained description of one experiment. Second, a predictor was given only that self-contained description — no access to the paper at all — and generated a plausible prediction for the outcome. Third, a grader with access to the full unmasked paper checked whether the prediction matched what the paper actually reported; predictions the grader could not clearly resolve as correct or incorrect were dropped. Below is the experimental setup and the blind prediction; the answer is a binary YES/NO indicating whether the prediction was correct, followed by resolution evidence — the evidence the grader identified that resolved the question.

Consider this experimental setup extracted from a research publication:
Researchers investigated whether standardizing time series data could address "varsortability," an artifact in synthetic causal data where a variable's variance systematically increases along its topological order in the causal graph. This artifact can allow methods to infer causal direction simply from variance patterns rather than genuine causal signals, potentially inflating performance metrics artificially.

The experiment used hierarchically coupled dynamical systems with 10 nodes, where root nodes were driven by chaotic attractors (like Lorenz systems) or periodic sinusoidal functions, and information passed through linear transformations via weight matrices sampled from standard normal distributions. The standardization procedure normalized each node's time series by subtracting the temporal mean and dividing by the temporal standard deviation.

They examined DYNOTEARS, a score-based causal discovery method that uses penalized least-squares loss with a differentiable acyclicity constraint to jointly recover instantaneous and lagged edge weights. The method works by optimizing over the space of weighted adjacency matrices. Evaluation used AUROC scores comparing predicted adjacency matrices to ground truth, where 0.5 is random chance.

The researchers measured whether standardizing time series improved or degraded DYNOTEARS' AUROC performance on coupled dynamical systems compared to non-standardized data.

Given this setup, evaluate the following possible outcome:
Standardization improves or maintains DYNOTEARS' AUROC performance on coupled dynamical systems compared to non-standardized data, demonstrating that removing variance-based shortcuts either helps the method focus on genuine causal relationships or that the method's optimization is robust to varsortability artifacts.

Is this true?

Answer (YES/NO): YES